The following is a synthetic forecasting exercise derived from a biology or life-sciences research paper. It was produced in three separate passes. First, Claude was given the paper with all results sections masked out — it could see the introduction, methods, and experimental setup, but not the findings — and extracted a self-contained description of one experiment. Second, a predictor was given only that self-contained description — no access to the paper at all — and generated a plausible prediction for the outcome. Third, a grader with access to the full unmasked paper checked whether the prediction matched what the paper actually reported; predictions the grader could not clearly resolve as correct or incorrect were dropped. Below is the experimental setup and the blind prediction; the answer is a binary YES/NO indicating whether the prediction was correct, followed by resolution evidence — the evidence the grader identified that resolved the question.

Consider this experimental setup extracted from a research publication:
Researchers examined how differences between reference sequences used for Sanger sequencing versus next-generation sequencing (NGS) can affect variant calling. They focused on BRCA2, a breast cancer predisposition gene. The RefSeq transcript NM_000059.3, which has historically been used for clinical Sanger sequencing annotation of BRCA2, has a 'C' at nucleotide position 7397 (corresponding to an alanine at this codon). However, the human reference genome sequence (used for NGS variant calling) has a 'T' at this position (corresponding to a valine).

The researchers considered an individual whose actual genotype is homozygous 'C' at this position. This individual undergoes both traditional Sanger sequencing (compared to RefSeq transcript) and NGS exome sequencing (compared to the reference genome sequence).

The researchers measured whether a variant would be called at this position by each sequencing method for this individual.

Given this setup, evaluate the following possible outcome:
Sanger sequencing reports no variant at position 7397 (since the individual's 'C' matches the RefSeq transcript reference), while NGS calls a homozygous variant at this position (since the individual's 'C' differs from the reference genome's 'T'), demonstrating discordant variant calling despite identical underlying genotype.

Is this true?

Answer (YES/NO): YES